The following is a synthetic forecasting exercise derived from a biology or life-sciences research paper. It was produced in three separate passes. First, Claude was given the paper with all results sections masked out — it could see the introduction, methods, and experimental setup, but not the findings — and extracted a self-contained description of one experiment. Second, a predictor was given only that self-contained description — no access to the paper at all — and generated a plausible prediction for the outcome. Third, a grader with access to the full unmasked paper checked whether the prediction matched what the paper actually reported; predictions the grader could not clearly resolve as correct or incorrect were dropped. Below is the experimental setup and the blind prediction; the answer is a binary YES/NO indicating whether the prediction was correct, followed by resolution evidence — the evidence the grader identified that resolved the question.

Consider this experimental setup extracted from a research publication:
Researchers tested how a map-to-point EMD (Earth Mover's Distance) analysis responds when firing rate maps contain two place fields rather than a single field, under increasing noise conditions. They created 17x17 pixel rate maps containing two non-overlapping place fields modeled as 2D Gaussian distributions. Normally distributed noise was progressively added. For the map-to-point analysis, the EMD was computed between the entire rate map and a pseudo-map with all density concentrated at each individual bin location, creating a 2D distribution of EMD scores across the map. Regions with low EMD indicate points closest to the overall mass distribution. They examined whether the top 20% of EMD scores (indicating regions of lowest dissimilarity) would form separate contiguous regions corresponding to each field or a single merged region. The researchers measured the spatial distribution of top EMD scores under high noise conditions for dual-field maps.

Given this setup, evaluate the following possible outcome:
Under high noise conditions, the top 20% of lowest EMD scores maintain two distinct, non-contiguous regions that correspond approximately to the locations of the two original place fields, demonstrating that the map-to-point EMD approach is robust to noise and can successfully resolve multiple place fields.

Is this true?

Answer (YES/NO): NO